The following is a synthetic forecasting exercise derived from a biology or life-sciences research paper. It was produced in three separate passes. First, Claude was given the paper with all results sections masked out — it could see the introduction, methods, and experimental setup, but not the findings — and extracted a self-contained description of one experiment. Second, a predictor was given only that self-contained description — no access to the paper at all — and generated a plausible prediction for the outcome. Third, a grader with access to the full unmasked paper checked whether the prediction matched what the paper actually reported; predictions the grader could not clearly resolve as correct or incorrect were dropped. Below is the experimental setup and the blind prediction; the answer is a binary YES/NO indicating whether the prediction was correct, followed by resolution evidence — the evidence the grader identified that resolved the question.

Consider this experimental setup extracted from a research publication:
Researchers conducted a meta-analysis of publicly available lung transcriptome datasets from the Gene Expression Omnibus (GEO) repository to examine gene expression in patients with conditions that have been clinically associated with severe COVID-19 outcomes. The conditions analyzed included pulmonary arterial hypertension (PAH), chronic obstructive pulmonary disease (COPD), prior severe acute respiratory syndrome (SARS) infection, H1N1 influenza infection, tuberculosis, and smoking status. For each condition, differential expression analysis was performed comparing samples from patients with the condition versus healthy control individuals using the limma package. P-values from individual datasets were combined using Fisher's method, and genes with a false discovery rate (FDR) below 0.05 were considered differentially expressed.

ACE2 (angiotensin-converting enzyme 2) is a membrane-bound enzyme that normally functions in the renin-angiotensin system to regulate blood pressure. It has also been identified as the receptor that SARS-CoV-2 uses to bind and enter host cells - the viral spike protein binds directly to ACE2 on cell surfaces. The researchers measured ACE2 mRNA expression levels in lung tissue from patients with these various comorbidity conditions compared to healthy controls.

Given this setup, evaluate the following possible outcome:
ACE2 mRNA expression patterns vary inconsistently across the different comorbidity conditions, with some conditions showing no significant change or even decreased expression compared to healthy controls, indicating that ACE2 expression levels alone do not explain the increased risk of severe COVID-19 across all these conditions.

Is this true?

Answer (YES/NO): NO